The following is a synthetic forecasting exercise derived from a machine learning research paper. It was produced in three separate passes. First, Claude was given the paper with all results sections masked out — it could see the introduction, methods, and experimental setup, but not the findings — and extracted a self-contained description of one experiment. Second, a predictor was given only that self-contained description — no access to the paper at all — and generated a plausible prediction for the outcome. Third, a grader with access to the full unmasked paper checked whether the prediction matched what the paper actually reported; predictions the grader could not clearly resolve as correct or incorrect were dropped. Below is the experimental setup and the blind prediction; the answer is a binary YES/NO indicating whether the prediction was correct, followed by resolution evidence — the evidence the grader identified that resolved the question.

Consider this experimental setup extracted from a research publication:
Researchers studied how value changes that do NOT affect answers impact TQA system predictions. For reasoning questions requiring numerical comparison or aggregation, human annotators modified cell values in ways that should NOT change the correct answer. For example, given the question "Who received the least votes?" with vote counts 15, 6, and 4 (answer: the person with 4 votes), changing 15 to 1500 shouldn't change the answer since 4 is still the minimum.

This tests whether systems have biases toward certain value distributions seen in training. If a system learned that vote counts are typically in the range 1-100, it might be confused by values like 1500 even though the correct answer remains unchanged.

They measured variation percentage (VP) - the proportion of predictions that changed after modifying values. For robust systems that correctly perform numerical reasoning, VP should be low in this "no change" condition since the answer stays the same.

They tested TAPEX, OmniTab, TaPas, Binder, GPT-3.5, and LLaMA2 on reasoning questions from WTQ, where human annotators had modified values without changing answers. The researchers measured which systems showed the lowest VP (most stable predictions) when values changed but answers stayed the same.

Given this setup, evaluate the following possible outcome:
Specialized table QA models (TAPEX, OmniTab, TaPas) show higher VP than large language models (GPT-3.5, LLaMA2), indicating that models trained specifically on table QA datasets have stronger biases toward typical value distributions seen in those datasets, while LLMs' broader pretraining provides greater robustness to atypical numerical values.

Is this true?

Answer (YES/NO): NO